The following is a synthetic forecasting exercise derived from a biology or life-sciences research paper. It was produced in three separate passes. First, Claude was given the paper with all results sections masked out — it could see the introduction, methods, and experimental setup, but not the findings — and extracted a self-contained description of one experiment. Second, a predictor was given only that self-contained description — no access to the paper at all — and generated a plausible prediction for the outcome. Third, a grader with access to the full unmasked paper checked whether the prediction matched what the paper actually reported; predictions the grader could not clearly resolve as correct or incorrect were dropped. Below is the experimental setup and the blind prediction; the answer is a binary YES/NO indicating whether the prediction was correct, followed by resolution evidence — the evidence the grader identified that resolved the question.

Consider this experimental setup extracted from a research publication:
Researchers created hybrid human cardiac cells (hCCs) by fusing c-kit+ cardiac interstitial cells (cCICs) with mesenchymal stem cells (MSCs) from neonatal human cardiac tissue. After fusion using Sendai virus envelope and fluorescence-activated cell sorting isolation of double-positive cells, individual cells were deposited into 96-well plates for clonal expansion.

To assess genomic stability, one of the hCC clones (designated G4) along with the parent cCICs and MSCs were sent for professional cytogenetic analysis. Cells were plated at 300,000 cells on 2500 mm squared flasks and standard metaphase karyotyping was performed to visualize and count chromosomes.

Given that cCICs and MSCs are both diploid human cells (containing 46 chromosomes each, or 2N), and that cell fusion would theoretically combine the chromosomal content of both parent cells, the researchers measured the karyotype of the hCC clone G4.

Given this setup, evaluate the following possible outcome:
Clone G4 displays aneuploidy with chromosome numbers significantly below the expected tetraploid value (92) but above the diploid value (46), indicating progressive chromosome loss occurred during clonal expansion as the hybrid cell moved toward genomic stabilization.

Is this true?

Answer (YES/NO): NO